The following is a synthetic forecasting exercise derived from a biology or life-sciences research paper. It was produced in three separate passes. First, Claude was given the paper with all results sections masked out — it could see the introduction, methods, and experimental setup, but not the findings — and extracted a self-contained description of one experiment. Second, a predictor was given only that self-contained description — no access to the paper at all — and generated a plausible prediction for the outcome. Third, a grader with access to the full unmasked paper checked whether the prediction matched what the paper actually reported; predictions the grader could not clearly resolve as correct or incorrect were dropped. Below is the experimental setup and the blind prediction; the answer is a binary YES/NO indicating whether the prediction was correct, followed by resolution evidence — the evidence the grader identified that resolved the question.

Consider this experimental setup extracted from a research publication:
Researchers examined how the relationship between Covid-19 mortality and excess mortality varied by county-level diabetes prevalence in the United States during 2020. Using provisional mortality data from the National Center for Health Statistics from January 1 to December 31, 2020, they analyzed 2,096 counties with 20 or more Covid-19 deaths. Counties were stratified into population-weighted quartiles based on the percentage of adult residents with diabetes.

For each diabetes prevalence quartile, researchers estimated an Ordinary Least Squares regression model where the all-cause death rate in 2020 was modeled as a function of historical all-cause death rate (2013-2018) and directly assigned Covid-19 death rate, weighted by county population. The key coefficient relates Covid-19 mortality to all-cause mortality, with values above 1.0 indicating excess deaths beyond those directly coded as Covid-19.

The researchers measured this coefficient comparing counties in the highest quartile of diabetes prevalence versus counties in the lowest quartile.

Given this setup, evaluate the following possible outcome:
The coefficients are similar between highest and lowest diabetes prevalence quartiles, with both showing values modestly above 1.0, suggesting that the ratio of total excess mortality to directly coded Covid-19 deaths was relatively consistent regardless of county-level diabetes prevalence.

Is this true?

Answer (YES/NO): NO